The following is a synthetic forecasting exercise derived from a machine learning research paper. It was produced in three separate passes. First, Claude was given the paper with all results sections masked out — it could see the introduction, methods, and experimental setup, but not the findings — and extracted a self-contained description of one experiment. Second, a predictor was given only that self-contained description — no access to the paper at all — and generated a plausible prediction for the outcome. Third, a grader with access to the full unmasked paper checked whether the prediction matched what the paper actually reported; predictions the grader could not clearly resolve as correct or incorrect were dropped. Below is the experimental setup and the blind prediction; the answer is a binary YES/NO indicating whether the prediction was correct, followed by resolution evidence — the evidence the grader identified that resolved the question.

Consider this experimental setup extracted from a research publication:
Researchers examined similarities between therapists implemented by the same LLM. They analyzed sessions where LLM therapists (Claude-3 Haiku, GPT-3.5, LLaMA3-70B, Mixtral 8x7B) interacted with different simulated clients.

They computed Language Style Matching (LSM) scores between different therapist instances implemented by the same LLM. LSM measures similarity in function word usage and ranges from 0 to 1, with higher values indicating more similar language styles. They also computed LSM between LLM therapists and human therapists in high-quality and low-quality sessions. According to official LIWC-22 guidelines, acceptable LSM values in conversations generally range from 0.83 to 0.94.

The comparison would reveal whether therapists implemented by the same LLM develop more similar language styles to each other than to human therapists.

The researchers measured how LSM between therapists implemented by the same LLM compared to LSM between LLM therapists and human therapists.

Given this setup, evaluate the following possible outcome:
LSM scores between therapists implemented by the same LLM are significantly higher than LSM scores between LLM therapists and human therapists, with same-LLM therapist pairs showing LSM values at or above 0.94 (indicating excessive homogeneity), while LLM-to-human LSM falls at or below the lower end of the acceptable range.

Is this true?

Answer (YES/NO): NO